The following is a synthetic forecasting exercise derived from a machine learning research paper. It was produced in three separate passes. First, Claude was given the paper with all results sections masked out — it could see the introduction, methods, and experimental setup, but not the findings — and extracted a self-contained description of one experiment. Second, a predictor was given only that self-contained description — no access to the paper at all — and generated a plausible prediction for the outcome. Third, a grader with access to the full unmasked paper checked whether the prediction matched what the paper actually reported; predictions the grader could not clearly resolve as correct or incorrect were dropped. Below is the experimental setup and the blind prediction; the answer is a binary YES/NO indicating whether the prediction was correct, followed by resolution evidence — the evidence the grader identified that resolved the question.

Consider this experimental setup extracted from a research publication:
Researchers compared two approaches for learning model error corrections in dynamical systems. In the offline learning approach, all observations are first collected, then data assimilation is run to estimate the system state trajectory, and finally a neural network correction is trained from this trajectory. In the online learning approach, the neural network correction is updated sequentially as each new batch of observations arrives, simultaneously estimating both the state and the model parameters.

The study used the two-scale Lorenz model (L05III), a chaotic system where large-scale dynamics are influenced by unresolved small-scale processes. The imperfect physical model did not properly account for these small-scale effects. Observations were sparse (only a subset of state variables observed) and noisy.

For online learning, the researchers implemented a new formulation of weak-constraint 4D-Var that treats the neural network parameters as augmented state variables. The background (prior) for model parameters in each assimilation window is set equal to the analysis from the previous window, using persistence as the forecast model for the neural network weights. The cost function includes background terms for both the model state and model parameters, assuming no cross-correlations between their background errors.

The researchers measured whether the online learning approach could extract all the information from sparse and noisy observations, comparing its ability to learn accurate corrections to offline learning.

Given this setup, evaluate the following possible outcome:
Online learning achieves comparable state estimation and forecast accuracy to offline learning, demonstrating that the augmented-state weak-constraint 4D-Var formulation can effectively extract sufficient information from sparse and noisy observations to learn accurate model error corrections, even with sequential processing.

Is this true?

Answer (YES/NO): YES